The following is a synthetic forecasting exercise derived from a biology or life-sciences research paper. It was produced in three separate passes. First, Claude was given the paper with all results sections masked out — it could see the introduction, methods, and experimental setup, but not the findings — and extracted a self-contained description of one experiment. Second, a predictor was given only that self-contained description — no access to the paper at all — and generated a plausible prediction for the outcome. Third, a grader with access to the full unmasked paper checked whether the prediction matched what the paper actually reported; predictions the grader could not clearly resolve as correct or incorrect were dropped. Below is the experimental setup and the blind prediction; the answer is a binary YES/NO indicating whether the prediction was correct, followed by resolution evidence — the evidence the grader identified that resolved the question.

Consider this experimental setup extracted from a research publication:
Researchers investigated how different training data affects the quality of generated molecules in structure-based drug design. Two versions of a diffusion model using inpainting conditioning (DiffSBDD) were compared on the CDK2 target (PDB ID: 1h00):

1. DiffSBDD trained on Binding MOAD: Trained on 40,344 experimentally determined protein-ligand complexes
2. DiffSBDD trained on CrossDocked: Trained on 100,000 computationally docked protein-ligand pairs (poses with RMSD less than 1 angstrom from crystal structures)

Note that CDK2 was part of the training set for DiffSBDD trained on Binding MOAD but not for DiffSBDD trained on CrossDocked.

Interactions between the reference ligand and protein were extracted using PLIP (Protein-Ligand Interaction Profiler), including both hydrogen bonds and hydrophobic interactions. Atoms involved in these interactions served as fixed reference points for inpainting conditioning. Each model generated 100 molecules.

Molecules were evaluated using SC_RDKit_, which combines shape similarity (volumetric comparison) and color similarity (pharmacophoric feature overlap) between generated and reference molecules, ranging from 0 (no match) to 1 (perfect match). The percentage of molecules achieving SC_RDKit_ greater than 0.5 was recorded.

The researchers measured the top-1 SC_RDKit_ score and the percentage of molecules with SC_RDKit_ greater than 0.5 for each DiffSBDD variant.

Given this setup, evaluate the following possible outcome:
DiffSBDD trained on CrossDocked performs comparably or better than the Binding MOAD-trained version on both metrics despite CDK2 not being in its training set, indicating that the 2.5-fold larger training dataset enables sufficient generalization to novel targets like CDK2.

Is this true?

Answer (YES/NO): NO